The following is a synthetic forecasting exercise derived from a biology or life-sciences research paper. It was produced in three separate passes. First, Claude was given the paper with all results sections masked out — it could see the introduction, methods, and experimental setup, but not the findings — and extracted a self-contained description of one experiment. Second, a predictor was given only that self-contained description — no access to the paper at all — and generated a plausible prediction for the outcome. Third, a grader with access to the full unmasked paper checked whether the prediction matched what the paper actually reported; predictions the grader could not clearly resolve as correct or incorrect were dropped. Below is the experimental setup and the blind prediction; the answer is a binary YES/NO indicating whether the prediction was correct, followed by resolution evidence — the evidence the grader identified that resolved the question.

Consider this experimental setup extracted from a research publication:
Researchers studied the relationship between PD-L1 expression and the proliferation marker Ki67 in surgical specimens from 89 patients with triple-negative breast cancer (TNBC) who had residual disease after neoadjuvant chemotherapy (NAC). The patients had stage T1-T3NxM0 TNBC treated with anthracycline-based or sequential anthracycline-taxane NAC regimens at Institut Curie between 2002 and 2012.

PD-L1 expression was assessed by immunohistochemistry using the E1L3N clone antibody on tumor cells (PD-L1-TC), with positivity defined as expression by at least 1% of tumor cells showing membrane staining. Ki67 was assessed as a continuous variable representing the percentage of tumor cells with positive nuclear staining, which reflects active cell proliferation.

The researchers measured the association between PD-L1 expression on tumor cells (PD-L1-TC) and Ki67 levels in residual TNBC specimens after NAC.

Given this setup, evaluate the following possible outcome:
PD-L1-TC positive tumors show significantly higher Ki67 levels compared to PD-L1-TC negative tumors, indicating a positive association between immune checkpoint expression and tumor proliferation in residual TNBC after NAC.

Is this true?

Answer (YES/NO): NO